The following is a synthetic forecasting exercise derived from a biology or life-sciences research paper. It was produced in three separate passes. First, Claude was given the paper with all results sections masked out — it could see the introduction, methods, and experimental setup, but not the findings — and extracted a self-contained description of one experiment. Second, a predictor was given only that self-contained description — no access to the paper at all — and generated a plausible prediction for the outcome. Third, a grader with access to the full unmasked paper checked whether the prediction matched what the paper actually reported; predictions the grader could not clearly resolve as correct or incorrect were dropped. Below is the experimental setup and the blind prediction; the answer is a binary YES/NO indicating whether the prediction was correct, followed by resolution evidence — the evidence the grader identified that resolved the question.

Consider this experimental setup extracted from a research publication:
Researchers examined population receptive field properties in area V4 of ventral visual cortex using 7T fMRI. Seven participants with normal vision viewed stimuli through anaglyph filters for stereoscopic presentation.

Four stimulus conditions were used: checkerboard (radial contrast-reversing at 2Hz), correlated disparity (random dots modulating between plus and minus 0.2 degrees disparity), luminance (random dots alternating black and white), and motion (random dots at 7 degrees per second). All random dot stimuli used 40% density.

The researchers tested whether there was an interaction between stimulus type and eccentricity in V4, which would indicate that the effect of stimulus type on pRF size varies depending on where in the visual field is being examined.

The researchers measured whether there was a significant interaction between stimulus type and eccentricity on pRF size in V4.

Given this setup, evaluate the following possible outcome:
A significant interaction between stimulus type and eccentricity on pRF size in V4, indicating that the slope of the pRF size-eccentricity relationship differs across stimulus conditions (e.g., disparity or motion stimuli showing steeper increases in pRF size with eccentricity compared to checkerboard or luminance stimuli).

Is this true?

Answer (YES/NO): YES